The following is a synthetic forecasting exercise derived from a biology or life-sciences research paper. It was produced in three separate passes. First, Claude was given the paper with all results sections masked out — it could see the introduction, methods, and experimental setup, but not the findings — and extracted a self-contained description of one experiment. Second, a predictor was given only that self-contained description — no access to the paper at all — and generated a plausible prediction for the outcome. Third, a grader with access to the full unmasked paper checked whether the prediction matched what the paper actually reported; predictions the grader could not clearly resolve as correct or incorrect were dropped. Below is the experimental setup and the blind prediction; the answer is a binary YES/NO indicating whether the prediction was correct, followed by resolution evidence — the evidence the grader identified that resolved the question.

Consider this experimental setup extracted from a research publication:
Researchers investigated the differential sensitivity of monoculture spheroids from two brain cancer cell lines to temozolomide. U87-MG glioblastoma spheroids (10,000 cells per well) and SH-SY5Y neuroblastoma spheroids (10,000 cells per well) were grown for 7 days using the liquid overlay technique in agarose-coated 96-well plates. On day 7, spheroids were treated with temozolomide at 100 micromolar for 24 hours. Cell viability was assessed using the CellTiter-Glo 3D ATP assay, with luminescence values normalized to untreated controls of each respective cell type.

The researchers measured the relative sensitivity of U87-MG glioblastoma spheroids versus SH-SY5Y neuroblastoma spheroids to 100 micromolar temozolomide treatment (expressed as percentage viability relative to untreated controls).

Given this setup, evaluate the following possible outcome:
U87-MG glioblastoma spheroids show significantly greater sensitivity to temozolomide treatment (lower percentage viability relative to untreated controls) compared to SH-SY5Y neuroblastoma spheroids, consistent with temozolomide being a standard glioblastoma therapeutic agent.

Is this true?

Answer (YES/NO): YES